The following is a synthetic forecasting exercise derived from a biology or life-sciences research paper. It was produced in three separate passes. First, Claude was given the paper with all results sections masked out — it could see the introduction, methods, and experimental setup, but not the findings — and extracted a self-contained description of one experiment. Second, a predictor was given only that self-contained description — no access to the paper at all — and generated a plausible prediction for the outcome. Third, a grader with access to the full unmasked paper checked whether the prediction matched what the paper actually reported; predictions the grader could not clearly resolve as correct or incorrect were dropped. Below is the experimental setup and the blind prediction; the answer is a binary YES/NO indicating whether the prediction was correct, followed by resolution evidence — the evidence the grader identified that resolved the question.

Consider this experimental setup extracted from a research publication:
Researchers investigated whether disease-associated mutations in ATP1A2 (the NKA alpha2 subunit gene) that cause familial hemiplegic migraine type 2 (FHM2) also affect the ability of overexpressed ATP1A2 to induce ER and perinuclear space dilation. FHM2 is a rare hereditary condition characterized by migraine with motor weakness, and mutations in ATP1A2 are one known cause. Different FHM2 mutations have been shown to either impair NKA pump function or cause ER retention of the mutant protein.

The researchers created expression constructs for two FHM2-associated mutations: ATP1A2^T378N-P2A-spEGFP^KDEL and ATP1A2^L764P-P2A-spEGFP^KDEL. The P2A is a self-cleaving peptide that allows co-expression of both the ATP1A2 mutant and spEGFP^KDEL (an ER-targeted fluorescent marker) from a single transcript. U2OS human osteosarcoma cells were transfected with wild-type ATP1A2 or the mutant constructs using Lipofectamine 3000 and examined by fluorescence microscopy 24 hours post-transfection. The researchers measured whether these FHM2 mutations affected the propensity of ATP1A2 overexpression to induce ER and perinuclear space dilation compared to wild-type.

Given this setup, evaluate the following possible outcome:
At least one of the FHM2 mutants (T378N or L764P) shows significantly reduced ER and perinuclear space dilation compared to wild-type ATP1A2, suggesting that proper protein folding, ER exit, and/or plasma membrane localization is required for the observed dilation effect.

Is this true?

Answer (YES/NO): NO